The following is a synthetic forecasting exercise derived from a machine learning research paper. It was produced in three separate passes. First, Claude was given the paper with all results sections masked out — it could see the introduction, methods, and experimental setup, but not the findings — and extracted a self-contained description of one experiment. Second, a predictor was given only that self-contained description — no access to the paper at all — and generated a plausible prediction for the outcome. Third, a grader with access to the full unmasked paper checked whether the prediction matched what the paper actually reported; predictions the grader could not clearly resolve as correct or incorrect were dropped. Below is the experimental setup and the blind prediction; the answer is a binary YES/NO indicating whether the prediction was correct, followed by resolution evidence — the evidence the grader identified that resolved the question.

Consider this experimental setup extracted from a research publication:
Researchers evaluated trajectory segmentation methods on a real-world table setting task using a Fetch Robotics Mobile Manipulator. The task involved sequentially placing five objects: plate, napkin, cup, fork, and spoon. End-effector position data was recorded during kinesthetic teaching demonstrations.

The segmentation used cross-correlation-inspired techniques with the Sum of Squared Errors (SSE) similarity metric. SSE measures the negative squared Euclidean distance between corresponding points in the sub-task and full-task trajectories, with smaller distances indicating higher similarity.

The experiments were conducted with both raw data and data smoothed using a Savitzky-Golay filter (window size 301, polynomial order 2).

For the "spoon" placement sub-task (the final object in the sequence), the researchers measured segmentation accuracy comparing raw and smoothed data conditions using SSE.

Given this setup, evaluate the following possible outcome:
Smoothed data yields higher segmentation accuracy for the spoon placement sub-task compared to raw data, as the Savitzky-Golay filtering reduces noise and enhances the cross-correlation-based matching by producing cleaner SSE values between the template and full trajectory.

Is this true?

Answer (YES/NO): NO